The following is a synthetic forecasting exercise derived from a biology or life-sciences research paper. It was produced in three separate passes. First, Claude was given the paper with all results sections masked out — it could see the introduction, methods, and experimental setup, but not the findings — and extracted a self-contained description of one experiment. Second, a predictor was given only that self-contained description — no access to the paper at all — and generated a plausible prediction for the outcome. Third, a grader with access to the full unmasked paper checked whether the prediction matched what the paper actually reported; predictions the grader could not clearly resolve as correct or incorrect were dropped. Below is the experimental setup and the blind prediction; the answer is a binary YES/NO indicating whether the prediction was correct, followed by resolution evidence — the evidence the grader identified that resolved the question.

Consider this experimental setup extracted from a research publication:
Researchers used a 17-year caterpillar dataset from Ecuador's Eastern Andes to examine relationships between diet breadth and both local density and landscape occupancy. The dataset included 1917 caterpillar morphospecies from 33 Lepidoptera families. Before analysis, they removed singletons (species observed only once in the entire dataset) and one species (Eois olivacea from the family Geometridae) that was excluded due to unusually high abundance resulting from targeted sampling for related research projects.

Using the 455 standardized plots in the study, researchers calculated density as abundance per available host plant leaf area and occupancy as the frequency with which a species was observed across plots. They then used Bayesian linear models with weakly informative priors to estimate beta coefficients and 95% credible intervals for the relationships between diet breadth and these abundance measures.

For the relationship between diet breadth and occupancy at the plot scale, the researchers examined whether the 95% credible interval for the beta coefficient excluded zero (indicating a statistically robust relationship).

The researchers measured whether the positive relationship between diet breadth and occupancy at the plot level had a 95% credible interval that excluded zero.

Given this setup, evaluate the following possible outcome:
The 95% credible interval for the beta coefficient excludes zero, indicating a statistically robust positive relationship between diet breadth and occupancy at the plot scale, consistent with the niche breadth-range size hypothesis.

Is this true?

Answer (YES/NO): YES